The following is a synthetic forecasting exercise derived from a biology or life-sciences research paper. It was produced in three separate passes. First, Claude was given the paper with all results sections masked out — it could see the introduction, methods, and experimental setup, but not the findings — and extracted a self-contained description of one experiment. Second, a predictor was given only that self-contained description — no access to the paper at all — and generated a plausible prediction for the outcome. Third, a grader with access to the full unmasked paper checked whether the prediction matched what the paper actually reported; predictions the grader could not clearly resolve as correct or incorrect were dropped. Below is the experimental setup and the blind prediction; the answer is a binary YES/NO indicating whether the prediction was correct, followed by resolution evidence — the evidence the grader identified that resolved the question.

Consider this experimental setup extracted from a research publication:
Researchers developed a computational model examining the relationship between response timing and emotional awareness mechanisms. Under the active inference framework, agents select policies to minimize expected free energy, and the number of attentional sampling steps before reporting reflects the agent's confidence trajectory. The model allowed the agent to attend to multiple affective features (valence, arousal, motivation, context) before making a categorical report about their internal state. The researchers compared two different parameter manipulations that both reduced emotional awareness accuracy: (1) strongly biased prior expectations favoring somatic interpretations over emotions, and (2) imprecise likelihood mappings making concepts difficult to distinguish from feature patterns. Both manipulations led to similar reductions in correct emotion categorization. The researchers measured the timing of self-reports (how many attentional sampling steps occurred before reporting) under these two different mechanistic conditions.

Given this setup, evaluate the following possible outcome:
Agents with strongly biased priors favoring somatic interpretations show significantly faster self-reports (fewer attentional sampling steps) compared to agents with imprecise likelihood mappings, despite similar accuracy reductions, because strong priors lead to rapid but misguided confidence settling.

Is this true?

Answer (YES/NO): YES